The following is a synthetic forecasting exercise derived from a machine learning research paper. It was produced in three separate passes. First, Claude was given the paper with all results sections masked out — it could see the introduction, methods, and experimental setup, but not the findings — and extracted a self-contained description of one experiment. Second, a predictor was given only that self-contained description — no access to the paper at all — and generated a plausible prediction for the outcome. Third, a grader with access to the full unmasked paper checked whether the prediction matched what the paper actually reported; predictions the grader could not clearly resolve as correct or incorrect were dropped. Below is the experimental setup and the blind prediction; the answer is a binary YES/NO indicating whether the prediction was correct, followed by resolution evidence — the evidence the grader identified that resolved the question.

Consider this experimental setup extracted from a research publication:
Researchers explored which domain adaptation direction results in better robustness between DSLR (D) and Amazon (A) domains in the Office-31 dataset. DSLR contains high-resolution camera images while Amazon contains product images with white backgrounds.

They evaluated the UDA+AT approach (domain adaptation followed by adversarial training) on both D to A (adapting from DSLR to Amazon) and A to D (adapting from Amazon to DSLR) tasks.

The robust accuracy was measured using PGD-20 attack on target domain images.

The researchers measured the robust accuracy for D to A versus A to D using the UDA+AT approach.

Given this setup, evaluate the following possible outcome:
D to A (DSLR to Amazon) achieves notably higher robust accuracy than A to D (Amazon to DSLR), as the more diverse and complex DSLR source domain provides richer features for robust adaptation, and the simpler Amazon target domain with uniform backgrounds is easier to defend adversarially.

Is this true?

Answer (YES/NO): YES